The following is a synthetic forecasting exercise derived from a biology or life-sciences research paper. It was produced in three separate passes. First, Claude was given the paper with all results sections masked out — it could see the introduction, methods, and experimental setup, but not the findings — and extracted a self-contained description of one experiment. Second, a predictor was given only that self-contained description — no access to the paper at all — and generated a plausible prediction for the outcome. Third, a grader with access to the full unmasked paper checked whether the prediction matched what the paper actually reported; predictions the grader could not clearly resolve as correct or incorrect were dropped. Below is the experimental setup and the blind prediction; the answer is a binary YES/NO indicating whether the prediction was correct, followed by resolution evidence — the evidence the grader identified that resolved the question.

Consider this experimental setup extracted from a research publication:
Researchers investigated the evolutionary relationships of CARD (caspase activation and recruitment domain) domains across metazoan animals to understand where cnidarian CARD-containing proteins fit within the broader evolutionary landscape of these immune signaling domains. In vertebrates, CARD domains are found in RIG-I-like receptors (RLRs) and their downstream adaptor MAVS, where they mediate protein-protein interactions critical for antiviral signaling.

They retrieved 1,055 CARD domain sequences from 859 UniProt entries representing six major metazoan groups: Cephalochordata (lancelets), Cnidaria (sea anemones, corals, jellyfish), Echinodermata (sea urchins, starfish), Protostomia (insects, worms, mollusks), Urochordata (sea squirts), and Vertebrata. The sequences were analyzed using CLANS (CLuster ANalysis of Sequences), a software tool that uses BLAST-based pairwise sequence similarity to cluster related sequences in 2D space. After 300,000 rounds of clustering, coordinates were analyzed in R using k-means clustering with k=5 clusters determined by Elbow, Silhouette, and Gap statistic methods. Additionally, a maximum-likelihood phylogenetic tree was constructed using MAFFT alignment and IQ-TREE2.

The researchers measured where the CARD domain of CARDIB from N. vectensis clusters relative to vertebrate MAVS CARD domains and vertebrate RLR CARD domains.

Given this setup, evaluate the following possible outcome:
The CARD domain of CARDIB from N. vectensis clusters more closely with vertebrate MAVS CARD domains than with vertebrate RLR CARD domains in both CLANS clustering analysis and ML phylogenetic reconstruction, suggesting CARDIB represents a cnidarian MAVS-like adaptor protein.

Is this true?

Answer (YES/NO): NO